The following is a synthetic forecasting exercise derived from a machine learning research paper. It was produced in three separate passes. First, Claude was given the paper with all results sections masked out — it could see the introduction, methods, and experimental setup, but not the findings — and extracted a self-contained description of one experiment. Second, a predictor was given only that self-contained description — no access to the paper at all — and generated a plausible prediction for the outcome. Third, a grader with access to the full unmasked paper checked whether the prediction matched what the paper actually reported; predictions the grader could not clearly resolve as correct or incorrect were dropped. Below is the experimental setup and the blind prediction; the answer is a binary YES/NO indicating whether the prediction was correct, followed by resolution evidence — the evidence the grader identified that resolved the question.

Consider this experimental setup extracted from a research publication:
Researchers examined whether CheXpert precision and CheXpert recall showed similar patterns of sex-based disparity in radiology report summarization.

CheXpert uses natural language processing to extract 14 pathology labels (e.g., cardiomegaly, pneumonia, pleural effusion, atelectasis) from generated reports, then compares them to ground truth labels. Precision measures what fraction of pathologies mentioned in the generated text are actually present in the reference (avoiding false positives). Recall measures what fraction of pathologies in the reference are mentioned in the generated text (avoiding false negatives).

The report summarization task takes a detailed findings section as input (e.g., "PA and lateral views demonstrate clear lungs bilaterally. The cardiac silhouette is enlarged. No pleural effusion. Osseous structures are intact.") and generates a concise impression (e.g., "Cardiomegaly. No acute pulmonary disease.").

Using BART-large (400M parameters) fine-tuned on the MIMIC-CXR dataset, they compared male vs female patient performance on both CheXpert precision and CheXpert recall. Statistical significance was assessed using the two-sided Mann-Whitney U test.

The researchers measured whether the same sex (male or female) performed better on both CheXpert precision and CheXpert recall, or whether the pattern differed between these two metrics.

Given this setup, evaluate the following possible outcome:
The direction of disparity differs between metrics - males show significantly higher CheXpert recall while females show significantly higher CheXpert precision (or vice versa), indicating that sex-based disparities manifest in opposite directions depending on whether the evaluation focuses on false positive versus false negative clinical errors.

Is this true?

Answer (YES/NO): NO